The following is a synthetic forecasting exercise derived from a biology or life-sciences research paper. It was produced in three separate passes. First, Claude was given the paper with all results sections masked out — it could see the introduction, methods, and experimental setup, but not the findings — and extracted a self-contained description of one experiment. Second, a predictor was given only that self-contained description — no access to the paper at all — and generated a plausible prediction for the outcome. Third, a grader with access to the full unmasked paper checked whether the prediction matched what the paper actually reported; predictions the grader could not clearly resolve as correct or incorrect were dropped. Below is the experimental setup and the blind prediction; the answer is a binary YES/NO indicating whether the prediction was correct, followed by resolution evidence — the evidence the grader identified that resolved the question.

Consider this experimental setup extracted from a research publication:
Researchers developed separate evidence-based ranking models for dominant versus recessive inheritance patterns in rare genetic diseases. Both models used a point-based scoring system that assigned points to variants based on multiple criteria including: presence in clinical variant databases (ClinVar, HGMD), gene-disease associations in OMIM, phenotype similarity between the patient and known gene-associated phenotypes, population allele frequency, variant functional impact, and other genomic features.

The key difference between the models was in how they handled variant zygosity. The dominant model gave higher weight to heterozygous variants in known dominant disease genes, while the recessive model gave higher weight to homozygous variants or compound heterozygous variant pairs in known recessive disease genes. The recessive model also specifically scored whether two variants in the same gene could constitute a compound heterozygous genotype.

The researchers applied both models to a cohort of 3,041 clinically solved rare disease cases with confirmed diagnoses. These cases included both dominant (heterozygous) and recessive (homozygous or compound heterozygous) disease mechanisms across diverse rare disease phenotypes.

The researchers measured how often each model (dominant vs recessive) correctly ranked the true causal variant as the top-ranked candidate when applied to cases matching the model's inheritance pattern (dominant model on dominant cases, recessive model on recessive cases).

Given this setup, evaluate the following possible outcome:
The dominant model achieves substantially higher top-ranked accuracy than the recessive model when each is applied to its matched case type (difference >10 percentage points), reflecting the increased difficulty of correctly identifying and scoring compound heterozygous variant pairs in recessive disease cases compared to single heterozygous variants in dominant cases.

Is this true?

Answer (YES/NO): NO